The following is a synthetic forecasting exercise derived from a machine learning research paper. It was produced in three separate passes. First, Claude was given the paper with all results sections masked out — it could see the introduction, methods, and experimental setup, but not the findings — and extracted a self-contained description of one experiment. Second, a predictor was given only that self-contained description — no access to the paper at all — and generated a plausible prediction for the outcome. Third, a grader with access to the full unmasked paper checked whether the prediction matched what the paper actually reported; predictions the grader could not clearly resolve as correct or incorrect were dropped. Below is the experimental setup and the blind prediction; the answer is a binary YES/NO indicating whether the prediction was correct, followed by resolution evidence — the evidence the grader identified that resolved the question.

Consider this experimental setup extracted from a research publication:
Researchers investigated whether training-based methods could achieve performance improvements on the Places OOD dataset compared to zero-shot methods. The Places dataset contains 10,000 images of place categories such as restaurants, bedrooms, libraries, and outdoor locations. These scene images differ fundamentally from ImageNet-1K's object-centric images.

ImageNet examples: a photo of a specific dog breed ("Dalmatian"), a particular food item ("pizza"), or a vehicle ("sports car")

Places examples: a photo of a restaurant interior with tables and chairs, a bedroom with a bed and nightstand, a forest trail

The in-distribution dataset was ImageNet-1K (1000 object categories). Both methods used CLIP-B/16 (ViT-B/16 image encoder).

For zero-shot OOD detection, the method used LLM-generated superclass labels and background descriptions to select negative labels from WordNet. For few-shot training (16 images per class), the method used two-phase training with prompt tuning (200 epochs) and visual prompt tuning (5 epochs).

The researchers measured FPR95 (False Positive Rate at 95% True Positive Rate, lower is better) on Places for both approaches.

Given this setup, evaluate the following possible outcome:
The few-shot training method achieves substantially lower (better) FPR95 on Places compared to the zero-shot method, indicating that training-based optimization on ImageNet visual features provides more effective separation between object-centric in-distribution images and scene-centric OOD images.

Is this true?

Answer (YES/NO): YES